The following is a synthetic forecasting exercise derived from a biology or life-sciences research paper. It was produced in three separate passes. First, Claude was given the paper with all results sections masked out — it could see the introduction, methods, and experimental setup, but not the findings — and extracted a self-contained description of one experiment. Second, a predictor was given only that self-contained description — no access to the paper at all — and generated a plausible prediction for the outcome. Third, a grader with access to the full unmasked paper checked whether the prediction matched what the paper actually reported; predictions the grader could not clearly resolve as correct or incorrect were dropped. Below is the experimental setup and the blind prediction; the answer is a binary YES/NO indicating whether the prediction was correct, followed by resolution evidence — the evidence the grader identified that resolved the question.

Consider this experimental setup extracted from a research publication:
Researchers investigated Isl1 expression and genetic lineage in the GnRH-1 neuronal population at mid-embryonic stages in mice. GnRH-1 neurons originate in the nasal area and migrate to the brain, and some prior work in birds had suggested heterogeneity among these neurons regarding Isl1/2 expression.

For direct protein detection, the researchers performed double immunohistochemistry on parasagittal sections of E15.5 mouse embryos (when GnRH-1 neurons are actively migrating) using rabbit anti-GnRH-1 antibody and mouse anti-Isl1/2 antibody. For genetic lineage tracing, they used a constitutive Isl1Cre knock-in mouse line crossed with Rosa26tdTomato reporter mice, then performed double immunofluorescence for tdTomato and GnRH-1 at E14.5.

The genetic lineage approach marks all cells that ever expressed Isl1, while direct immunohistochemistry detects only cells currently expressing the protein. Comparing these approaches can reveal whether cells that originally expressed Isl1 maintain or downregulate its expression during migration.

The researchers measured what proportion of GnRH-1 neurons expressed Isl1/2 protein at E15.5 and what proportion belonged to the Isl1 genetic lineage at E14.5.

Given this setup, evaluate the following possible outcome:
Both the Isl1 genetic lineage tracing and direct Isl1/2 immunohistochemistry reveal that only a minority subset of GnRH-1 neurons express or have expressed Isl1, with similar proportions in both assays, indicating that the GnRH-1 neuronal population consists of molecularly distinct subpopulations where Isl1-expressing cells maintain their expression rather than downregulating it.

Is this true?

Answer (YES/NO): NO